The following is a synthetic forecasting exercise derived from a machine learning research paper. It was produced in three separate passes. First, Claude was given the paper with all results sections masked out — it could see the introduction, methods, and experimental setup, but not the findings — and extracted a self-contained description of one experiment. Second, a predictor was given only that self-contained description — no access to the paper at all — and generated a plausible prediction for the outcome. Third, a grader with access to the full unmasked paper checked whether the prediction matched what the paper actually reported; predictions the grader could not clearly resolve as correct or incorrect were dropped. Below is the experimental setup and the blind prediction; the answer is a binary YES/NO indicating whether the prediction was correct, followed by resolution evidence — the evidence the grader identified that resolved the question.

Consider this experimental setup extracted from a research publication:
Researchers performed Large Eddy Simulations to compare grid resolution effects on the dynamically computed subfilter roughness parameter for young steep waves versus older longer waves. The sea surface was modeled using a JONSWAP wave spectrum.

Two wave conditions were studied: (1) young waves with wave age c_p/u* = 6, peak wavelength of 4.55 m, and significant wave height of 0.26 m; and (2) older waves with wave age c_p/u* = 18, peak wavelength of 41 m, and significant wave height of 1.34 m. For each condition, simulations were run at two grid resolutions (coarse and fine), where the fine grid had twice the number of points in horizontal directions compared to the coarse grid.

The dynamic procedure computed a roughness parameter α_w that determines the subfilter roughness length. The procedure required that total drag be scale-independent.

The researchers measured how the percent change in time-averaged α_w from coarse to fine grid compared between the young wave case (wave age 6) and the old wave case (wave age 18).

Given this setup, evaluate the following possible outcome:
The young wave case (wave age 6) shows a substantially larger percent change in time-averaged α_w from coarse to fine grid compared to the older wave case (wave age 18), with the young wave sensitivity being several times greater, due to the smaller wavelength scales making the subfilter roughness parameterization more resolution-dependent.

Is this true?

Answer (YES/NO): NO